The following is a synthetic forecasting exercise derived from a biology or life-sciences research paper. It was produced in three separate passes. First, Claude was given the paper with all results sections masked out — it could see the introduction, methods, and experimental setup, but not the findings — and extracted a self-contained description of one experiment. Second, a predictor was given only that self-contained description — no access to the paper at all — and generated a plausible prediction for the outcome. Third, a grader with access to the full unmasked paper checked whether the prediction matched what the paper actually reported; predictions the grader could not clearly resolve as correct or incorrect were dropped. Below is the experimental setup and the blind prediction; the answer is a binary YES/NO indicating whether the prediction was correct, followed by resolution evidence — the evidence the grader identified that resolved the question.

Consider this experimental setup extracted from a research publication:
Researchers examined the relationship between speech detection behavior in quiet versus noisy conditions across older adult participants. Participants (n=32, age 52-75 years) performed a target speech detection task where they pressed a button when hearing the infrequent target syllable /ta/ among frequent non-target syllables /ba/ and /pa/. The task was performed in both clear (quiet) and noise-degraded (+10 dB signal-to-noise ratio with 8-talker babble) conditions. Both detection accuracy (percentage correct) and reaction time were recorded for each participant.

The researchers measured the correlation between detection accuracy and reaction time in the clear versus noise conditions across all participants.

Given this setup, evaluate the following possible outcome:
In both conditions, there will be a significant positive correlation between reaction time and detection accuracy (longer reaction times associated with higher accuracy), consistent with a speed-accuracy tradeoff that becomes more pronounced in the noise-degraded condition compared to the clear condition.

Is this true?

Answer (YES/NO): NO